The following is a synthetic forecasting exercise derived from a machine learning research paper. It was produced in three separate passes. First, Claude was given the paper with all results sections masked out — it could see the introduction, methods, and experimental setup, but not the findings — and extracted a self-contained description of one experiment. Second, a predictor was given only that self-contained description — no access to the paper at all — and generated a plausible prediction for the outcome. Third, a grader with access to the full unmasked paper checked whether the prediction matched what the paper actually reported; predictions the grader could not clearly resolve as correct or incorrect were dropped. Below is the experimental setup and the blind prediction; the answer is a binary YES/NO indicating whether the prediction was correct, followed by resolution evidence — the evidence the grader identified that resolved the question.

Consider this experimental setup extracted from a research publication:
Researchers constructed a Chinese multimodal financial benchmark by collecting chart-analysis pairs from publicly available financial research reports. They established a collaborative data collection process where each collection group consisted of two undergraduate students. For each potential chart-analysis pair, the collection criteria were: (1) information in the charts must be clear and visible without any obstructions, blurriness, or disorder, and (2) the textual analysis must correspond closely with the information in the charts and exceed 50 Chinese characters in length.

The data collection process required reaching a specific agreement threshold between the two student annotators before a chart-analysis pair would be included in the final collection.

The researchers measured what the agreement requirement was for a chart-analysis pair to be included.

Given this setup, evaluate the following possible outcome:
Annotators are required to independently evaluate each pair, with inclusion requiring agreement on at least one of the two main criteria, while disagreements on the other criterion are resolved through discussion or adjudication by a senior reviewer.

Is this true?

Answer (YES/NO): NO